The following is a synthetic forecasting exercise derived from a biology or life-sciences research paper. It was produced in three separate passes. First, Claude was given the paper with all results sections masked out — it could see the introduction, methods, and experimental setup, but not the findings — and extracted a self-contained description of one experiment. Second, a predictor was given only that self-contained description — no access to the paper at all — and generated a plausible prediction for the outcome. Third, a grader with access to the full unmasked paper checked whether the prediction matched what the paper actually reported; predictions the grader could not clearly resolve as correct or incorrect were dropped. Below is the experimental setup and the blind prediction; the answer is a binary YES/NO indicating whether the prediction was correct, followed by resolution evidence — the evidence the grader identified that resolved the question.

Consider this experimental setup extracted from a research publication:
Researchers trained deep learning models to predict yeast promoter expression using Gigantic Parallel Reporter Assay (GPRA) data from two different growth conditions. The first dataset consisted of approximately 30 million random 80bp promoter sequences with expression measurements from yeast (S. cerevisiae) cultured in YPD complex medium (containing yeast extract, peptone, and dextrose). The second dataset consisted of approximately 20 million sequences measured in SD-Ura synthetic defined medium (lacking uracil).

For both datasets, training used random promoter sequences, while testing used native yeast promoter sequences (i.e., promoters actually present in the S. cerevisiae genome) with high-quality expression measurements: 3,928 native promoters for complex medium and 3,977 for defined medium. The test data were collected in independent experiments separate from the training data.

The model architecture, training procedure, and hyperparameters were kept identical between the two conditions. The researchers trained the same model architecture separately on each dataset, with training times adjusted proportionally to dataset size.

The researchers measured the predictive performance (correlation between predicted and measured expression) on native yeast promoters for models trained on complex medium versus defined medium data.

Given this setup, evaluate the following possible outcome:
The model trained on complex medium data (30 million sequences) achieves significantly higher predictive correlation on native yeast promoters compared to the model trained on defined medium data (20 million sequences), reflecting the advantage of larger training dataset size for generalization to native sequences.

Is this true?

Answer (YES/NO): NO